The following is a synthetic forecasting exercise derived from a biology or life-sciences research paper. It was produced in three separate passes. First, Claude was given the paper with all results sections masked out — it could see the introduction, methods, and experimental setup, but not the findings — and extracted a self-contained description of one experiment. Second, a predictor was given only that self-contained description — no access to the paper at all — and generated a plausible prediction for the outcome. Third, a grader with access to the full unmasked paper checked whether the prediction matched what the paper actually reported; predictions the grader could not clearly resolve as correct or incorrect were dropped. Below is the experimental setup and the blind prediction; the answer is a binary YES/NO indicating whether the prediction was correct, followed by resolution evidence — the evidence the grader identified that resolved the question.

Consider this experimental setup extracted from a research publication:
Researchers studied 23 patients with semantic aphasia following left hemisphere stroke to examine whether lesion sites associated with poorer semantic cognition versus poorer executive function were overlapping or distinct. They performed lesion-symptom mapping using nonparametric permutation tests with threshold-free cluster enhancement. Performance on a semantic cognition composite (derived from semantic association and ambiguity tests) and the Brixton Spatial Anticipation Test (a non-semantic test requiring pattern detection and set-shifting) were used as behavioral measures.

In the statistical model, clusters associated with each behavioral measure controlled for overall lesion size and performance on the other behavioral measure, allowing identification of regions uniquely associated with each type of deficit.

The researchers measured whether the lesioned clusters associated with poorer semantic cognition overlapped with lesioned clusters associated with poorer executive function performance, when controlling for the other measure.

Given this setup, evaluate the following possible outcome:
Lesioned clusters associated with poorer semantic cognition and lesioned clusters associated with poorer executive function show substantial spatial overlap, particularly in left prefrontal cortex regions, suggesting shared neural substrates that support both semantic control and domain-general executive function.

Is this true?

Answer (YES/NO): NO